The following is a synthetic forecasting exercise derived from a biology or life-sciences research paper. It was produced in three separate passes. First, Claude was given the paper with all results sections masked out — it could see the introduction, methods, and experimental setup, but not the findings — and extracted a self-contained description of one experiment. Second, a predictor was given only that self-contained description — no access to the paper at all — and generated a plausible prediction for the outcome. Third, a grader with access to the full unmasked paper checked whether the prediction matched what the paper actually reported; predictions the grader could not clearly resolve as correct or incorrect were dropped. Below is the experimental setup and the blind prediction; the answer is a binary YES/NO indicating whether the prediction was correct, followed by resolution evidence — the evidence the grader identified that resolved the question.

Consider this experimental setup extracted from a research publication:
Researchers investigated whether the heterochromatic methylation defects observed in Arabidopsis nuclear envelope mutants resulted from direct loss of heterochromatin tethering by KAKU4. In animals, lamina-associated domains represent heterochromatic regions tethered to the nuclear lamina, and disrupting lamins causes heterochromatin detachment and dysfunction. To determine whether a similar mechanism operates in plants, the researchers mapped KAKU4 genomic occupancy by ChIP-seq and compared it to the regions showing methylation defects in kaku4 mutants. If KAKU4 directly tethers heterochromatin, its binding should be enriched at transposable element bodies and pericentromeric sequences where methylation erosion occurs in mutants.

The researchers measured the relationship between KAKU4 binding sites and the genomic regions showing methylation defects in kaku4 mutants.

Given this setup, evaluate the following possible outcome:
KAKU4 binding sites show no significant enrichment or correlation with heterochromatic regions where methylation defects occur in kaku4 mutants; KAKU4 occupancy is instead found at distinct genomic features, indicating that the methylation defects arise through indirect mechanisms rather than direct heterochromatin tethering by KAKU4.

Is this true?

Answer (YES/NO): YES